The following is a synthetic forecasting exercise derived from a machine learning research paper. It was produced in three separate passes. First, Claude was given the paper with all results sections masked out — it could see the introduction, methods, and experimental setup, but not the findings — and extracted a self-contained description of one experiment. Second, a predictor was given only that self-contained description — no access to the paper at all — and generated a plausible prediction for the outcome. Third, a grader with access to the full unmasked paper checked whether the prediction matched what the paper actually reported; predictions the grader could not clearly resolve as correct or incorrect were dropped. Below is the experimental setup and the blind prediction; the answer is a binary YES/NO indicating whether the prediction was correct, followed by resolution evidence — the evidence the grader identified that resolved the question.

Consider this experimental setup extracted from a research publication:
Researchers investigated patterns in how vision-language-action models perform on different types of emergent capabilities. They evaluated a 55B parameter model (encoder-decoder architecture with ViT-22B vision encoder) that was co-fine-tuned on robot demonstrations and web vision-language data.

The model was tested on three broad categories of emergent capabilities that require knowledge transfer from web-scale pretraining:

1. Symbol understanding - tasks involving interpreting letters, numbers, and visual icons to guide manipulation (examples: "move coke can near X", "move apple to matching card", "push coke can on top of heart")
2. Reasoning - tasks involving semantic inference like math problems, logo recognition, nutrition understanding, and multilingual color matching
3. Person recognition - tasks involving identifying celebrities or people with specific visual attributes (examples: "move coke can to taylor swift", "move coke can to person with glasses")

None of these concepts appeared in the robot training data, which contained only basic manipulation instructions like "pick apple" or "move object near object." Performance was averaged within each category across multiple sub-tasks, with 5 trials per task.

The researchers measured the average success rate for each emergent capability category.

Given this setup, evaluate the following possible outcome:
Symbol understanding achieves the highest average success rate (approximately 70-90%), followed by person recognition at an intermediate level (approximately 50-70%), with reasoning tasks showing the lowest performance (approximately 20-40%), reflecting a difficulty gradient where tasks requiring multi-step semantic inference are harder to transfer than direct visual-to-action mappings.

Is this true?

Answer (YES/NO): NO